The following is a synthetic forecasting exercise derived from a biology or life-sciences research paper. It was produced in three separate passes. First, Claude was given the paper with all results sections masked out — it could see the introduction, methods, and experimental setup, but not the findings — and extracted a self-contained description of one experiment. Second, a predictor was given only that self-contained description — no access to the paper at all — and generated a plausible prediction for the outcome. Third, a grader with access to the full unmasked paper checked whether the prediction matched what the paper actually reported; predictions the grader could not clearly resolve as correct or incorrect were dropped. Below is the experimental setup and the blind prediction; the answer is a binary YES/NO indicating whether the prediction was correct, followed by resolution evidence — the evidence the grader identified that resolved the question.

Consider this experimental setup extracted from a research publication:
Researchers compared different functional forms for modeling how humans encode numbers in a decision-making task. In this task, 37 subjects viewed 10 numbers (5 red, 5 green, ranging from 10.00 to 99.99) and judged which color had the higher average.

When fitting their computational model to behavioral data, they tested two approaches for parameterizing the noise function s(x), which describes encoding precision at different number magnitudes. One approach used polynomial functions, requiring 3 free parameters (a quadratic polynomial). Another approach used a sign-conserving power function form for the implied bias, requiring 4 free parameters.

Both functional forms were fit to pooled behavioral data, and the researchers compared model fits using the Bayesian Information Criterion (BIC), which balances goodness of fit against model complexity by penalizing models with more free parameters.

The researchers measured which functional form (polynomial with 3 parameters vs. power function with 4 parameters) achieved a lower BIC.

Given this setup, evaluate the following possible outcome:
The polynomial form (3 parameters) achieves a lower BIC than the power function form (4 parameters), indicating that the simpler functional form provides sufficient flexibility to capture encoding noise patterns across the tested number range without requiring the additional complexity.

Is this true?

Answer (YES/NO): YES